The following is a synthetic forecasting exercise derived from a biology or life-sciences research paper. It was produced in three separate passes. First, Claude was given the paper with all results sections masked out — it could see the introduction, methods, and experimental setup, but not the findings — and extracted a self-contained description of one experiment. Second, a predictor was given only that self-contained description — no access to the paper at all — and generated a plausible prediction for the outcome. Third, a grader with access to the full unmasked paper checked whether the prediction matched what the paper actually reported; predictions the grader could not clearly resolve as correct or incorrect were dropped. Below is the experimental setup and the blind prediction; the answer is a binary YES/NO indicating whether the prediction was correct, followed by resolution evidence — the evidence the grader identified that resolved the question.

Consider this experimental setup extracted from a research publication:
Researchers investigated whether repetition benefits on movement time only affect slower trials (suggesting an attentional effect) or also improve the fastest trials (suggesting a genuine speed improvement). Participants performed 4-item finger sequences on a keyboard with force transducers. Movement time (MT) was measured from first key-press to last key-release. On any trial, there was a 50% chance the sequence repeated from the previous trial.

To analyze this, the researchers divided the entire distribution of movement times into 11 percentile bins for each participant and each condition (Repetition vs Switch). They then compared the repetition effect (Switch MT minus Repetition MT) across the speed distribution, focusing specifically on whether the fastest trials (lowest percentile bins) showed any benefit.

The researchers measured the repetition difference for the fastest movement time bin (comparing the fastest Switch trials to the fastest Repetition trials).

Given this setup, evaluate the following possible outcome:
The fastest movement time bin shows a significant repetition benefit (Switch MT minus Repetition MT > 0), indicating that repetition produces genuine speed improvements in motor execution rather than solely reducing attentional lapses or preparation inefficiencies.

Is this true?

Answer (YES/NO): YES